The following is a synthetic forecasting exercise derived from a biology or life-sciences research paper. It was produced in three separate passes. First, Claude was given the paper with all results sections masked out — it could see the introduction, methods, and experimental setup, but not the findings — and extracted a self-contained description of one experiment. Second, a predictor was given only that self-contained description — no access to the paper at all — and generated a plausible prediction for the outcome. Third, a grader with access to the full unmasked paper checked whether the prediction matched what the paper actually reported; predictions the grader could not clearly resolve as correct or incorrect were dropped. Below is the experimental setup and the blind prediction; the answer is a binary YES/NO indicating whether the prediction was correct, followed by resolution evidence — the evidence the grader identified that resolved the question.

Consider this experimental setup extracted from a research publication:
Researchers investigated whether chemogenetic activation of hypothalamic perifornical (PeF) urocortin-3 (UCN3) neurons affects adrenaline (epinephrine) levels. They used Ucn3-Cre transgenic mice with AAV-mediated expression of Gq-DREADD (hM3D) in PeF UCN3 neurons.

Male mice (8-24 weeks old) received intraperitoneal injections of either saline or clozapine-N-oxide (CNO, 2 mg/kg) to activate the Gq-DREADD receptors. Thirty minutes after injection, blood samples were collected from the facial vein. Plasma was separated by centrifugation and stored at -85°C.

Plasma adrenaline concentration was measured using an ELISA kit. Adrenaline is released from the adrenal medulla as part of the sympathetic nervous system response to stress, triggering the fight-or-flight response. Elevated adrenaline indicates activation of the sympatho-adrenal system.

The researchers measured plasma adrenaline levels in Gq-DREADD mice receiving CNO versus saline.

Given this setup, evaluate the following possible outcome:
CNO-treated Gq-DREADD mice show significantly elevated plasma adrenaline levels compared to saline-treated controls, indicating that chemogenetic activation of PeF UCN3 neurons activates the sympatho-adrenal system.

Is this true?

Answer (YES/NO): NO